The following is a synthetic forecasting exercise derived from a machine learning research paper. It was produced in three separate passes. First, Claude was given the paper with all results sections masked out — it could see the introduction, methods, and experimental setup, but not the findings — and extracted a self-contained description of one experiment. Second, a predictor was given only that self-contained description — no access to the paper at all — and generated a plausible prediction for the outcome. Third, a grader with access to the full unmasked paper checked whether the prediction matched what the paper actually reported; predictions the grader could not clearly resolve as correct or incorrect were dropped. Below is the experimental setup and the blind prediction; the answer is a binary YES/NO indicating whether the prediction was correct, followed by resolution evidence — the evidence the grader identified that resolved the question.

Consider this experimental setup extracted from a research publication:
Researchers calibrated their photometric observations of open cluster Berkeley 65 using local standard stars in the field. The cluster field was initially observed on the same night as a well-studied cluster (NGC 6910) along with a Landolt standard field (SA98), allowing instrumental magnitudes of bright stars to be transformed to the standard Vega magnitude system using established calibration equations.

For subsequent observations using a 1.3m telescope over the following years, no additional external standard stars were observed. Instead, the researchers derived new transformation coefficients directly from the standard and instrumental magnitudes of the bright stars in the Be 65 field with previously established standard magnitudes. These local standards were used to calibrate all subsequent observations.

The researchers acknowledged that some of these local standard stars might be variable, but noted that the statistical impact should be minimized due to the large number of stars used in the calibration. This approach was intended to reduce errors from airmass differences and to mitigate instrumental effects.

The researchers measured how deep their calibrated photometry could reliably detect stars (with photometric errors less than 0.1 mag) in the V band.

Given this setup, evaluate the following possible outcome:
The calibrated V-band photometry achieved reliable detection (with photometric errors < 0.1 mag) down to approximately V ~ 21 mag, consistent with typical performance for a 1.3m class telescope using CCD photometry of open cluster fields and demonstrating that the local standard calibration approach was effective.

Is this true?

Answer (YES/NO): NO